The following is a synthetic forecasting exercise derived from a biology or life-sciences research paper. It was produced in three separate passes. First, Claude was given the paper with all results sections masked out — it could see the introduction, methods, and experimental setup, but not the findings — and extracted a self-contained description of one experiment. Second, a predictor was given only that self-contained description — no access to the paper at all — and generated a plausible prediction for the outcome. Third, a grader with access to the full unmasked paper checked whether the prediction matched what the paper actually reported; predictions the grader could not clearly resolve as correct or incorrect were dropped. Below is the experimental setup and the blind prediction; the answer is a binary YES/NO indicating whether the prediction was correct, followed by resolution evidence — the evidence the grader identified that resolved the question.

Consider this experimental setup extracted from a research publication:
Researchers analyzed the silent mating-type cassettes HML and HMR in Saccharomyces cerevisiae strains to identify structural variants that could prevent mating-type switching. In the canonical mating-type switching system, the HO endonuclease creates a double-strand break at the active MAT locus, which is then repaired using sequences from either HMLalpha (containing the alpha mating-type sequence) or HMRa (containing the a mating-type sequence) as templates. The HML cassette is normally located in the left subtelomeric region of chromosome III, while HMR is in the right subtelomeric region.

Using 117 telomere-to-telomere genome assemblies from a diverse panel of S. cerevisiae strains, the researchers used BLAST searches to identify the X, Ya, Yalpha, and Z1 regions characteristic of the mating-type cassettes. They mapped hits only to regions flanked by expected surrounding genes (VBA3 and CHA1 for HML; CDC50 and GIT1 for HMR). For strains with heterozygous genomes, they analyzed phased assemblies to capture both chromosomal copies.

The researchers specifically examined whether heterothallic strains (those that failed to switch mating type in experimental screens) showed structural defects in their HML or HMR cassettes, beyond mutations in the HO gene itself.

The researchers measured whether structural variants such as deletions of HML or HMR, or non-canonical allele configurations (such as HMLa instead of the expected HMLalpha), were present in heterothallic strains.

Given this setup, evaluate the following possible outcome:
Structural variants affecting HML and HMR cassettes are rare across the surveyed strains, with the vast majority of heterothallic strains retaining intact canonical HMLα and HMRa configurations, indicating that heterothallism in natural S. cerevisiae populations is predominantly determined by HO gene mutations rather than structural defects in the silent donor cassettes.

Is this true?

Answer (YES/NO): YES